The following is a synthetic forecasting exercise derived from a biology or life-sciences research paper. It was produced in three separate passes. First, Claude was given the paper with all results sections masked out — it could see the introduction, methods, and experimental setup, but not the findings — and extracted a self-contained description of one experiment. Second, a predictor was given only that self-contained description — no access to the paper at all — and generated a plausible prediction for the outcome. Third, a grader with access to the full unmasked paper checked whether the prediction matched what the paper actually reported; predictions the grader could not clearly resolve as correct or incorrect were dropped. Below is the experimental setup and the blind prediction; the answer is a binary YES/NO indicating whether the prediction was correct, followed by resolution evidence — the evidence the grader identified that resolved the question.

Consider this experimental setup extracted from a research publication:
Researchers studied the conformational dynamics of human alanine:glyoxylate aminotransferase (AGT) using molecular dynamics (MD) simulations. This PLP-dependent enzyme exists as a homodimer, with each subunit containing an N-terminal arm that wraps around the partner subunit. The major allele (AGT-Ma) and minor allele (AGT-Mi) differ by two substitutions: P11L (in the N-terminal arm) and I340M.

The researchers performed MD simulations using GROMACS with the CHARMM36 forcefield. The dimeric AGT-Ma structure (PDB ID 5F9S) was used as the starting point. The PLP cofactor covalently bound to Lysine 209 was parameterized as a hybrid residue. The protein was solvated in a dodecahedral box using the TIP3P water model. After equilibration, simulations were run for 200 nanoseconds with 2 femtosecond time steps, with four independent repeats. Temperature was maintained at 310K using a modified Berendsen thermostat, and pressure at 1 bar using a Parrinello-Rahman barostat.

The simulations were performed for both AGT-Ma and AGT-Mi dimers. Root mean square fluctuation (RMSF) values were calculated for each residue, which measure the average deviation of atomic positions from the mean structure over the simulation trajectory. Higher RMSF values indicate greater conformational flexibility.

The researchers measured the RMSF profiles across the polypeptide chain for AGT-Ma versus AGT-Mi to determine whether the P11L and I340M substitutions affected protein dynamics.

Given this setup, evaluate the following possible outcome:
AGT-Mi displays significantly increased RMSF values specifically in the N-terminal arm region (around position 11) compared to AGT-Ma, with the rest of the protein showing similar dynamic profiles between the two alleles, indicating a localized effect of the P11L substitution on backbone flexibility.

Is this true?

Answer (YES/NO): NO